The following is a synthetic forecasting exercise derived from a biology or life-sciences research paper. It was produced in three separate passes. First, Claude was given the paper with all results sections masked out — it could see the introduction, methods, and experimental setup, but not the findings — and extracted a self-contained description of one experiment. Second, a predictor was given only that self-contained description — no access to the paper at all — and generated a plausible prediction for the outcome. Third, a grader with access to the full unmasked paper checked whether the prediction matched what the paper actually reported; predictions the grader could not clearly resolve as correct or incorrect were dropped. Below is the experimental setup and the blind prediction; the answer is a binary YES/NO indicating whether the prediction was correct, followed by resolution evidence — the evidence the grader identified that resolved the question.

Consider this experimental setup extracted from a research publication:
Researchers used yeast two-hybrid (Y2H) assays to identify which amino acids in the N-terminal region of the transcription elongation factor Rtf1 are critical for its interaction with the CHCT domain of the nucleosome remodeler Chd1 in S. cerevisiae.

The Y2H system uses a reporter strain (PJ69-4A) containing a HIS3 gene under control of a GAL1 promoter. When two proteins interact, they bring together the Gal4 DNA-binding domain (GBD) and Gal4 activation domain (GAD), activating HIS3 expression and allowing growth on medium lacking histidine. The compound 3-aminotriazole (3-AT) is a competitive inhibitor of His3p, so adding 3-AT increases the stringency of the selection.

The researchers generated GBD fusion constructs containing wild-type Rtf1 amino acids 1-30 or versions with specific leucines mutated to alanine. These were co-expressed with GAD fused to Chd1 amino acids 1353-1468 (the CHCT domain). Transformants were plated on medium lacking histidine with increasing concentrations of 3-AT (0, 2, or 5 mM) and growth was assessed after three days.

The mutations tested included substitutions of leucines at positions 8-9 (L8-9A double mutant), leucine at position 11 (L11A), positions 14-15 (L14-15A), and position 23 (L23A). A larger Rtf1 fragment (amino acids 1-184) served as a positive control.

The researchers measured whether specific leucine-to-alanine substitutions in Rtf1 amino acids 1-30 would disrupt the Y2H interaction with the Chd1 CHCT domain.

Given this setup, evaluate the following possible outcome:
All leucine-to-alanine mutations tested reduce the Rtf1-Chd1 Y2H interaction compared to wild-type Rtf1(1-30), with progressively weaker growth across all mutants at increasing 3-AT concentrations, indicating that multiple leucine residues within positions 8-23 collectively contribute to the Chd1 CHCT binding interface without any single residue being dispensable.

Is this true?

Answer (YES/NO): NO